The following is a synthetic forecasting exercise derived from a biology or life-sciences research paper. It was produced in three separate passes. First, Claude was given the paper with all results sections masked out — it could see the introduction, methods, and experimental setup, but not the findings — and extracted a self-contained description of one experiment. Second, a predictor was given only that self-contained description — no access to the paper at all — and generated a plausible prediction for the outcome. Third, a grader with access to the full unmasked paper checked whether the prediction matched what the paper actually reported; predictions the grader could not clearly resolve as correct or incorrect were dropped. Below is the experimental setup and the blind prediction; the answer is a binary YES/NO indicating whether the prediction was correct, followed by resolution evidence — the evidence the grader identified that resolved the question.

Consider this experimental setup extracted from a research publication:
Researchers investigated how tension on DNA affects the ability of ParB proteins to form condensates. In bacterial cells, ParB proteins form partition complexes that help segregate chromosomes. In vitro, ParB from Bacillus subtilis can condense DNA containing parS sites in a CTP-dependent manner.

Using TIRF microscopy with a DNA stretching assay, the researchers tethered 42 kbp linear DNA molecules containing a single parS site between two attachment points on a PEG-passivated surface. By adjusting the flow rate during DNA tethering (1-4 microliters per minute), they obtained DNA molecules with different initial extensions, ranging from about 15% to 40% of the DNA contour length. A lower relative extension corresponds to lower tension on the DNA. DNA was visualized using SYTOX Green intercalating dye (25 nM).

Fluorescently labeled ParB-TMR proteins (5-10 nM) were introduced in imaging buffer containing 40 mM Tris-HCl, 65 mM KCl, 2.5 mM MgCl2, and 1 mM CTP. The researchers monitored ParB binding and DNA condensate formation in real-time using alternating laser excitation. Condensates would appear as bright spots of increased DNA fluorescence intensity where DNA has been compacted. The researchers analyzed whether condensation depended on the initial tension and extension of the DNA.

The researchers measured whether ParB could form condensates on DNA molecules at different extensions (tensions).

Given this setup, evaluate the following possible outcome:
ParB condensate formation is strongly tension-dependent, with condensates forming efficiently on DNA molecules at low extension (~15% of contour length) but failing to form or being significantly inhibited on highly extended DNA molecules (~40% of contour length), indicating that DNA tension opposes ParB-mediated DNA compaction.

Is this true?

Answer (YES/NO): NO